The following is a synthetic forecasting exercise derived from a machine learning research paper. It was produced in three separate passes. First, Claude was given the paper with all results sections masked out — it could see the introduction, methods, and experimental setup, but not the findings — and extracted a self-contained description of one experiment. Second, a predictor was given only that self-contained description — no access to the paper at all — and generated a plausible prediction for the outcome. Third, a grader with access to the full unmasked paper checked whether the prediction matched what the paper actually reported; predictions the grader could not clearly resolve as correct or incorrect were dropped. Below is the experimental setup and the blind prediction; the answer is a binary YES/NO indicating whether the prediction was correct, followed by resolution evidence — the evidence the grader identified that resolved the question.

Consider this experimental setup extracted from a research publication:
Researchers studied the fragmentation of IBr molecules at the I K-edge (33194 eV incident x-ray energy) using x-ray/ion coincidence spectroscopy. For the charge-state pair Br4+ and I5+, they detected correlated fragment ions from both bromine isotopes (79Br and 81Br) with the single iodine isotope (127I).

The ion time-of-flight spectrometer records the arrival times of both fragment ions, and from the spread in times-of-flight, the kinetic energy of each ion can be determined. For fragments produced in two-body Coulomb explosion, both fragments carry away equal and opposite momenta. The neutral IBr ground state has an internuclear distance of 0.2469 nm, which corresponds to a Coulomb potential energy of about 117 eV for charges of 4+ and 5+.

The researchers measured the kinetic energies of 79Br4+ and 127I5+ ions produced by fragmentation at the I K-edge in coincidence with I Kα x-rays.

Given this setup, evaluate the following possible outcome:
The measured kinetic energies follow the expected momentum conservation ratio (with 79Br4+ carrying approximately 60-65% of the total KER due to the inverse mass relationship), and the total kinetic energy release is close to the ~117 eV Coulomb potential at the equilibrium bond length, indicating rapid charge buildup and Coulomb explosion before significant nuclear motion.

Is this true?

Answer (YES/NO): YES